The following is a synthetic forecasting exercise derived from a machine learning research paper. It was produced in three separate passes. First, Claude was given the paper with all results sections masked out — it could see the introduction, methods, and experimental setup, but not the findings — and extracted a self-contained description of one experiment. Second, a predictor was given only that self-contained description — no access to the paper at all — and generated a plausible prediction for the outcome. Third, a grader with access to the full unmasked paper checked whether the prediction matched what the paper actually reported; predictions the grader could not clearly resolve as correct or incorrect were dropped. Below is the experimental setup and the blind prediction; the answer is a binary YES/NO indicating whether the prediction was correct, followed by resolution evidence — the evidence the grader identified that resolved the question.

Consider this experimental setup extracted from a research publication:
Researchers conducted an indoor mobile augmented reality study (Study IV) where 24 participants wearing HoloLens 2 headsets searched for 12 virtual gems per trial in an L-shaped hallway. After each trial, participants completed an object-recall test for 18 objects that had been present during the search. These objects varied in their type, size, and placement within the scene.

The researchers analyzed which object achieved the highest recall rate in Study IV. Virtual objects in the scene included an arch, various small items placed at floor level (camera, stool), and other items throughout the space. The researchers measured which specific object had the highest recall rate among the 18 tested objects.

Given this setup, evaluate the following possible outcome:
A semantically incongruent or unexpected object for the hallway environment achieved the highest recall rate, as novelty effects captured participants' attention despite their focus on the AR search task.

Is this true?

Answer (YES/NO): NO